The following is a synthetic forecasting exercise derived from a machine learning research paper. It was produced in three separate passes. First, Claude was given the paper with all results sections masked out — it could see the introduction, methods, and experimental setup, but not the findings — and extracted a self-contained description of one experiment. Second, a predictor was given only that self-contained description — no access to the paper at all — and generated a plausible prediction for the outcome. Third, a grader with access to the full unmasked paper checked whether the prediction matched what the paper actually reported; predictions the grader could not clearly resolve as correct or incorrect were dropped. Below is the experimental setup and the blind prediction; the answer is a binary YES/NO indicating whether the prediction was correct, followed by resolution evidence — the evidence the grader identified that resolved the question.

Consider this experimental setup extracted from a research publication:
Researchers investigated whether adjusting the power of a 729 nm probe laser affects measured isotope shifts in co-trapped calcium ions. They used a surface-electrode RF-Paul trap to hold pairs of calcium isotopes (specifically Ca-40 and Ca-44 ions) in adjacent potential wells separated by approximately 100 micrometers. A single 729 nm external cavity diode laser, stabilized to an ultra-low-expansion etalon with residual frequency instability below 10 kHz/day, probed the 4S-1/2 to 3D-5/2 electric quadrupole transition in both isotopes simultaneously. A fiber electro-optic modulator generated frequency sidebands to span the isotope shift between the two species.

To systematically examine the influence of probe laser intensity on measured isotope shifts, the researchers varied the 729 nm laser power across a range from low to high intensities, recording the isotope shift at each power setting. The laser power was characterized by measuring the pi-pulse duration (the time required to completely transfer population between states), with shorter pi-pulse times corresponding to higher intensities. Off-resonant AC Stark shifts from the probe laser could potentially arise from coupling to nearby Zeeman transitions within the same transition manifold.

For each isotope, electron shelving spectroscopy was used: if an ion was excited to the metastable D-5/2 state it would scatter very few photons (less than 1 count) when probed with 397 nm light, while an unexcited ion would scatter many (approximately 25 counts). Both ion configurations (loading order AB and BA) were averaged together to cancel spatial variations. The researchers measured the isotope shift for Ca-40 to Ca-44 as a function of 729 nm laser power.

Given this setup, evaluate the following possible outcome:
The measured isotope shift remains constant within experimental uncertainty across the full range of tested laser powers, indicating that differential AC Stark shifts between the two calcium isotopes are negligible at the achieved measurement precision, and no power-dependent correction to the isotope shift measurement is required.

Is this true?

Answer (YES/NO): YES